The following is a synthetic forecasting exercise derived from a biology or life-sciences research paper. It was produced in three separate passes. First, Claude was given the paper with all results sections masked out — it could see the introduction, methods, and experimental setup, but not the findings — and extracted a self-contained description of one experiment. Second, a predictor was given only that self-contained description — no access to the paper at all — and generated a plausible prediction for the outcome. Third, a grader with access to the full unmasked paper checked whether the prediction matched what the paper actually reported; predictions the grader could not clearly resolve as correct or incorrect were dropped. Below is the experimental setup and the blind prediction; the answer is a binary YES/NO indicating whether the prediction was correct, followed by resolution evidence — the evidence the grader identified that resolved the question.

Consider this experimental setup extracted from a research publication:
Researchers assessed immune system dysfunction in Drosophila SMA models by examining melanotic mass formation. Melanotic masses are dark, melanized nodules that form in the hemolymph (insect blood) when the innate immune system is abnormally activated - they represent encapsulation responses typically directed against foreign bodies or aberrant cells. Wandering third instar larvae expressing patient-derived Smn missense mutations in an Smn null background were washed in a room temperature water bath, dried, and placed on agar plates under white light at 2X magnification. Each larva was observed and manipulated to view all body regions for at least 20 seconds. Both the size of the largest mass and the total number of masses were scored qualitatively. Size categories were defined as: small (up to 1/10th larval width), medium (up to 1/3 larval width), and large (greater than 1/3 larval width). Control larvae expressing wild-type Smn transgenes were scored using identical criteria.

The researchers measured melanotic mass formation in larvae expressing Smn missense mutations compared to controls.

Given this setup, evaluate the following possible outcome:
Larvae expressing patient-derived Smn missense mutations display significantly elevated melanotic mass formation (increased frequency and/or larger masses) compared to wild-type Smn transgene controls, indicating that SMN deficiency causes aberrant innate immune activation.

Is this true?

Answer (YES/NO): YES